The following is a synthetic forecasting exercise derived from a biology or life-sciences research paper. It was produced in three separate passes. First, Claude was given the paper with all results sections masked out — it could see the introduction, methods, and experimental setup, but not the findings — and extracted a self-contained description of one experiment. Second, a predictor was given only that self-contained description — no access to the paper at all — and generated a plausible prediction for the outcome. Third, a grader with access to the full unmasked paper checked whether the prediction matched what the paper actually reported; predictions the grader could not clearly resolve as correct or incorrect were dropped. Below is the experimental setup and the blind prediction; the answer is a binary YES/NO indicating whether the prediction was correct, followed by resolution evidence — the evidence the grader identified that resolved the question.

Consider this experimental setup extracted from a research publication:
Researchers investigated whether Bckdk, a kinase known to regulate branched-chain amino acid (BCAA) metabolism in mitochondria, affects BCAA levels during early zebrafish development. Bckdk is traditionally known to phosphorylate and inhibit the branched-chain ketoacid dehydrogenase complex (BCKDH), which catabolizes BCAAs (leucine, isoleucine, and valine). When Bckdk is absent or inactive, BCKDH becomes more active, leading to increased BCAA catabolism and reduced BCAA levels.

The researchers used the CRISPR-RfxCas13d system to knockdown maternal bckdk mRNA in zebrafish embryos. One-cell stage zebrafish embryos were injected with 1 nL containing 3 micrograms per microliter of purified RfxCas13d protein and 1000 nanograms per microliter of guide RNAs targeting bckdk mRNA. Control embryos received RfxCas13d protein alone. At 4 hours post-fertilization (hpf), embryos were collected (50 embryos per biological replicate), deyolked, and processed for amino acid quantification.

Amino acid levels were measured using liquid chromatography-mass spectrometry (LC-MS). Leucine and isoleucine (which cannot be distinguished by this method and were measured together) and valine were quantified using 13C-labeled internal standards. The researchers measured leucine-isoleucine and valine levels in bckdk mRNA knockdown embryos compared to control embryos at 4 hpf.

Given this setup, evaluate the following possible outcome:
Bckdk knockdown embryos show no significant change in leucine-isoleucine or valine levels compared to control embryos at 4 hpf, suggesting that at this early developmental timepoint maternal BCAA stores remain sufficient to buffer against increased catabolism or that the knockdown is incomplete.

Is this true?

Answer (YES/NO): YES